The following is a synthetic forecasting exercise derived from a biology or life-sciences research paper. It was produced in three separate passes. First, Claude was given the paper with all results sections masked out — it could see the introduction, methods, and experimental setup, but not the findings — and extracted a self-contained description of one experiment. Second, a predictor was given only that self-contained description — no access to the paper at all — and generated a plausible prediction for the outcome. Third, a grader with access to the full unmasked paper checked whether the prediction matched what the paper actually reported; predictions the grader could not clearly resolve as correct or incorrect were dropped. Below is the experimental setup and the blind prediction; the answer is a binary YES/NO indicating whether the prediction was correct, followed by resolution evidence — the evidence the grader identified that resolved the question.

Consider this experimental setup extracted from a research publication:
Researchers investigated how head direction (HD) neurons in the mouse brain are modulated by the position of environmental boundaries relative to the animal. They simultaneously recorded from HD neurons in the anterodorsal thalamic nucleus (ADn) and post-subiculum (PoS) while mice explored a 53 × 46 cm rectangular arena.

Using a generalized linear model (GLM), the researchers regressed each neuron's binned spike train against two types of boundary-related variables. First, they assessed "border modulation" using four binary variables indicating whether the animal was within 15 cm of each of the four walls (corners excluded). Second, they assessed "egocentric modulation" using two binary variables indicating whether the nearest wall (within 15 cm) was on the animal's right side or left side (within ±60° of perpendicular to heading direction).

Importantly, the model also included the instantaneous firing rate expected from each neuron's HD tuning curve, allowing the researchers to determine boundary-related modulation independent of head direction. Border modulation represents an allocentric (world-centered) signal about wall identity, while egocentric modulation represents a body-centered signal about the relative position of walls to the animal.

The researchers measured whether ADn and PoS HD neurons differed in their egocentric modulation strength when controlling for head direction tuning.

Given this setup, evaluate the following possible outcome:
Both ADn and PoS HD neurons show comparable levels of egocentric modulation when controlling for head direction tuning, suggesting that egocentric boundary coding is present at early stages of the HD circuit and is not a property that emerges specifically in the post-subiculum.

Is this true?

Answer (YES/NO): NO